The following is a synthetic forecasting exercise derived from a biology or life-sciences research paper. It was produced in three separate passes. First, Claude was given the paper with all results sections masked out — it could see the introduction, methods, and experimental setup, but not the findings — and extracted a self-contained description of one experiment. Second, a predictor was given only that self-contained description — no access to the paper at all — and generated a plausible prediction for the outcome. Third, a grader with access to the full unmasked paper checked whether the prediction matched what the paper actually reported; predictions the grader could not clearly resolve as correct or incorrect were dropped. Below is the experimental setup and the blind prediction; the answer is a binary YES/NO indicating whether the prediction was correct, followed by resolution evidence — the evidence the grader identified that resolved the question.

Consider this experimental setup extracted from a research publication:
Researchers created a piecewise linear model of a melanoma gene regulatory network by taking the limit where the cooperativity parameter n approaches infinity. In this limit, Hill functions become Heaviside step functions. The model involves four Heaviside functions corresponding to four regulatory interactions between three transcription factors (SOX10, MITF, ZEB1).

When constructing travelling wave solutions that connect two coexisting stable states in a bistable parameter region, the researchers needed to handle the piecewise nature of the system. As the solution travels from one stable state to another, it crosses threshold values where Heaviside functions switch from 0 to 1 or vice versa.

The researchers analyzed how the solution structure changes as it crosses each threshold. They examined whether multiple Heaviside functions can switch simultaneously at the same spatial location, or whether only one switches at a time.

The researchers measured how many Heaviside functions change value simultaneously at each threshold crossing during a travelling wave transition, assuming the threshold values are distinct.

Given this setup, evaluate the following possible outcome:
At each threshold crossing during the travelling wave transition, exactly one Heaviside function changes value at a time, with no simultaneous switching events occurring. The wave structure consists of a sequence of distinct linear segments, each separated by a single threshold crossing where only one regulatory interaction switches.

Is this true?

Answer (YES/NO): YES